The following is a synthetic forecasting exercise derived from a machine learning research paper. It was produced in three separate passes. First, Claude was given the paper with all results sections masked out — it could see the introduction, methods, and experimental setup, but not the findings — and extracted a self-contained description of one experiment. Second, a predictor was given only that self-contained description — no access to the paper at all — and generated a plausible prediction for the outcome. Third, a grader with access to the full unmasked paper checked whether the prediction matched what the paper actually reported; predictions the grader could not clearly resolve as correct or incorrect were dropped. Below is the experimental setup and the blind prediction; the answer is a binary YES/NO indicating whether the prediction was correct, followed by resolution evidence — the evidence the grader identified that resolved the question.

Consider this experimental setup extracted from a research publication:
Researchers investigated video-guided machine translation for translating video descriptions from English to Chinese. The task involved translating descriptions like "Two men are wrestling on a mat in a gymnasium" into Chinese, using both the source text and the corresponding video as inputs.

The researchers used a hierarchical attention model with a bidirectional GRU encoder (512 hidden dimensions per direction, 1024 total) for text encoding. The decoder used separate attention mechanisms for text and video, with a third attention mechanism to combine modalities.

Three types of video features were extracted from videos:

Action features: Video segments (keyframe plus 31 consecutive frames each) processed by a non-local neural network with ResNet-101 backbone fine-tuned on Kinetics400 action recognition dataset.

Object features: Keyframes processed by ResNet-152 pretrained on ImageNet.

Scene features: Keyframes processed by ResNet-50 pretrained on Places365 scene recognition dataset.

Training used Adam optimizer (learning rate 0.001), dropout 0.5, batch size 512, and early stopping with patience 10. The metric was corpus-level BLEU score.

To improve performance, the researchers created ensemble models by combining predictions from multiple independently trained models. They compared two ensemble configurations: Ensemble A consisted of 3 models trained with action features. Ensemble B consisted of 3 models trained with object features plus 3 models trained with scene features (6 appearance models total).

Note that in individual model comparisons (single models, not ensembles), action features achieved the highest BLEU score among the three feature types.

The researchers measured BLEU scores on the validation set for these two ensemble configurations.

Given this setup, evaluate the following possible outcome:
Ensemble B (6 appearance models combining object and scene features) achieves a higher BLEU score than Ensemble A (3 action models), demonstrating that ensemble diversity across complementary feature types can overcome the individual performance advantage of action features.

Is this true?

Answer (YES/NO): YES